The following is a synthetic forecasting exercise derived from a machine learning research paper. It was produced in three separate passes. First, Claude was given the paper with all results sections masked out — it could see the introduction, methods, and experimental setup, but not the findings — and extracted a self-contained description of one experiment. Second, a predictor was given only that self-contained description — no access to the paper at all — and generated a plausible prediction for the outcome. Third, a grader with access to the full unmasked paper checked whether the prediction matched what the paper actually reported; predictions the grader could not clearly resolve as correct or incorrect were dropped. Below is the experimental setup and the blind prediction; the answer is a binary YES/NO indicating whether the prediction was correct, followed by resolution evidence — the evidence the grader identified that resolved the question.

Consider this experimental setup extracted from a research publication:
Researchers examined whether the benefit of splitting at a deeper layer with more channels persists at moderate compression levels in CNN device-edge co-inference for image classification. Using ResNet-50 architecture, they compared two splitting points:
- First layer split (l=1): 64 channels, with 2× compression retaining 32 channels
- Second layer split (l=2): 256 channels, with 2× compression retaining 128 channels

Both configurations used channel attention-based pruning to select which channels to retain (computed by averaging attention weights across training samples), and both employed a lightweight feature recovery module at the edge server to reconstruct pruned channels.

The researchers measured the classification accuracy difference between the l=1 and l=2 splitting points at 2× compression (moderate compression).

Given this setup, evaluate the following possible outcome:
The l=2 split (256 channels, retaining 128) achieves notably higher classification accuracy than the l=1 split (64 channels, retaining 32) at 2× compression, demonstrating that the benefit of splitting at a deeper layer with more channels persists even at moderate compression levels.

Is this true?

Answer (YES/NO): NO